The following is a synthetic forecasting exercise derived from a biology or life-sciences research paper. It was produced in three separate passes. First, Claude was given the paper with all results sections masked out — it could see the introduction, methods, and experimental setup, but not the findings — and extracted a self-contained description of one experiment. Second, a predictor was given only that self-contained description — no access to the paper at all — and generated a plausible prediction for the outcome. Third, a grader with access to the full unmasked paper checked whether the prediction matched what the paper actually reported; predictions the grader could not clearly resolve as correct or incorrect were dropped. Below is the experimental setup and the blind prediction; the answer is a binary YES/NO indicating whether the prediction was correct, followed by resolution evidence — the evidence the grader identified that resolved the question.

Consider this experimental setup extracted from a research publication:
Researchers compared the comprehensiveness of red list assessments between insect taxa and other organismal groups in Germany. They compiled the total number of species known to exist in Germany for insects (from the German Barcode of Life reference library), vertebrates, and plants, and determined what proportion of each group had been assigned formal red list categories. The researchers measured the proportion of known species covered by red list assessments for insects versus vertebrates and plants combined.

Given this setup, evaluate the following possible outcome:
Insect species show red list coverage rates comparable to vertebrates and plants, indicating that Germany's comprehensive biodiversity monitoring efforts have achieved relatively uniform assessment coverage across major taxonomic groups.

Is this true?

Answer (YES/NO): NO